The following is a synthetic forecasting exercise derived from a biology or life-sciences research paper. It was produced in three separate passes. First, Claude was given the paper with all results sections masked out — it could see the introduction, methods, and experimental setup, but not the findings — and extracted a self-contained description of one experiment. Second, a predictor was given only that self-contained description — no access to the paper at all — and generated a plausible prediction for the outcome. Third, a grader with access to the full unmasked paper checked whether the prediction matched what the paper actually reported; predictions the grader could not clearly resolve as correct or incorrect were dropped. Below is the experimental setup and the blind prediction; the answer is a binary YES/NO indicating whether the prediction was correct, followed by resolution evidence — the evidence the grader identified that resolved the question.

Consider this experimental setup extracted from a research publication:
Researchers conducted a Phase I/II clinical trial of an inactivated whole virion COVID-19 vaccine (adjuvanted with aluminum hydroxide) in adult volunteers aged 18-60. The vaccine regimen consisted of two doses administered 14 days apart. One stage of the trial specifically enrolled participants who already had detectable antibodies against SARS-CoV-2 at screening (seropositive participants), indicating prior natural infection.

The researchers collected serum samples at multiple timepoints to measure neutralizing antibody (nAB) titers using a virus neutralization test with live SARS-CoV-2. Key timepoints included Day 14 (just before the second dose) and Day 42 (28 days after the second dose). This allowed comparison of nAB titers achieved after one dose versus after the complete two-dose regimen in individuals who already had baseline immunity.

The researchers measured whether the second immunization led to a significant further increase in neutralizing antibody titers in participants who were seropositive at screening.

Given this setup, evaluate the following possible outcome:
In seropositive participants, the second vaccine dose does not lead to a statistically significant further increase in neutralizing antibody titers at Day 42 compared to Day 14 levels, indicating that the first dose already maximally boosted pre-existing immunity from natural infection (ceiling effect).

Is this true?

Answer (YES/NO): YES